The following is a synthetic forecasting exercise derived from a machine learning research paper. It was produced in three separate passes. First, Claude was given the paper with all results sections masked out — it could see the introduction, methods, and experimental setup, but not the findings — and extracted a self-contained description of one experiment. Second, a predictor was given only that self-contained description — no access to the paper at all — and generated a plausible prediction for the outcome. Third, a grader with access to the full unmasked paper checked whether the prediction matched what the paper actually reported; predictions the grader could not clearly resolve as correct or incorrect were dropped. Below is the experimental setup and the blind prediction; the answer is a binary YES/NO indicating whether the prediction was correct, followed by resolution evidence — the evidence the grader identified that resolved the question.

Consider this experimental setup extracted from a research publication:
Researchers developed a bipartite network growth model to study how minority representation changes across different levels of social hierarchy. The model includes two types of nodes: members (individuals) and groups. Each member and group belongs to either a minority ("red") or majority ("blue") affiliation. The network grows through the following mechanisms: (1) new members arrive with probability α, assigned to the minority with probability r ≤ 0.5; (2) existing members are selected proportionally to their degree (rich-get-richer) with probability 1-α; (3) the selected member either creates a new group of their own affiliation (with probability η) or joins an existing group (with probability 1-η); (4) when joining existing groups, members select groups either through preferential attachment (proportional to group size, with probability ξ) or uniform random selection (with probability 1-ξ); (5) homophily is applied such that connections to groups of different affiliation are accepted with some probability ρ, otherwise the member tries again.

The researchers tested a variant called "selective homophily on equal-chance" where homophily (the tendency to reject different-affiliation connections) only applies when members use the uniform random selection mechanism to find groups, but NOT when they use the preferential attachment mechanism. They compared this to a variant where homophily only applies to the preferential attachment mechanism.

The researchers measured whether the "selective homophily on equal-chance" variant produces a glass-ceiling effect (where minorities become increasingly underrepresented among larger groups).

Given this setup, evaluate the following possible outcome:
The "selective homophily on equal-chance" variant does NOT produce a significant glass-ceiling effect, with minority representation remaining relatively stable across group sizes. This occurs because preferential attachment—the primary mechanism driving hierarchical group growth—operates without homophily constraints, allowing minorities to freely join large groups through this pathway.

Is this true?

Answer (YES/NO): YES